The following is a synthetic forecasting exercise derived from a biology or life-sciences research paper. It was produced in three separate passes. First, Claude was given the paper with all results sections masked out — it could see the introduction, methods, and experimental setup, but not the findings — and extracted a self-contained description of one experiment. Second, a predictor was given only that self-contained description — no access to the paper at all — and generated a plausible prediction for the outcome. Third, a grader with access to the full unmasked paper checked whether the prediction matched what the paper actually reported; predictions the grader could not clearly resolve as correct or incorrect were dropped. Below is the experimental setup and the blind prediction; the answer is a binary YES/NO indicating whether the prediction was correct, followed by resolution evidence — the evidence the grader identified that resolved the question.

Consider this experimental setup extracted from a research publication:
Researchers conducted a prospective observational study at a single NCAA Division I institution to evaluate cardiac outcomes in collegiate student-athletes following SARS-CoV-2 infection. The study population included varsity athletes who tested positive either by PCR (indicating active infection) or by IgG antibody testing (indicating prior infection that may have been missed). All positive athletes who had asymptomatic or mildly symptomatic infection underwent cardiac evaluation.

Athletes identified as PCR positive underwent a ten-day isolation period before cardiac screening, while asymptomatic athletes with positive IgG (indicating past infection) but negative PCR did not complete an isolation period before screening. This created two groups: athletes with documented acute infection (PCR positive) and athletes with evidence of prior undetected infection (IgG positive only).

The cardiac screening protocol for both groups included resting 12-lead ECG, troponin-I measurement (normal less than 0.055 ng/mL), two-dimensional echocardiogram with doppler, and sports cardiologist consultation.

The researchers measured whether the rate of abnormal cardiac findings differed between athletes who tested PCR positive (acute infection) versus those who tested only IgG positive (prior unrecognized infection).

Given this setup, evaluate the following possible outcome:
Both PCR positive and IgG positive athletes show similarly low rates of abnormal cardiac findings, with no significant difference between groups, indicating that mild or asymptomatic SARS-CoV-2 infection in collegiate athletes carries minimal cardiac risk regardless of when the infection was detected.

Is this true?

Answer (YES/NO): YES